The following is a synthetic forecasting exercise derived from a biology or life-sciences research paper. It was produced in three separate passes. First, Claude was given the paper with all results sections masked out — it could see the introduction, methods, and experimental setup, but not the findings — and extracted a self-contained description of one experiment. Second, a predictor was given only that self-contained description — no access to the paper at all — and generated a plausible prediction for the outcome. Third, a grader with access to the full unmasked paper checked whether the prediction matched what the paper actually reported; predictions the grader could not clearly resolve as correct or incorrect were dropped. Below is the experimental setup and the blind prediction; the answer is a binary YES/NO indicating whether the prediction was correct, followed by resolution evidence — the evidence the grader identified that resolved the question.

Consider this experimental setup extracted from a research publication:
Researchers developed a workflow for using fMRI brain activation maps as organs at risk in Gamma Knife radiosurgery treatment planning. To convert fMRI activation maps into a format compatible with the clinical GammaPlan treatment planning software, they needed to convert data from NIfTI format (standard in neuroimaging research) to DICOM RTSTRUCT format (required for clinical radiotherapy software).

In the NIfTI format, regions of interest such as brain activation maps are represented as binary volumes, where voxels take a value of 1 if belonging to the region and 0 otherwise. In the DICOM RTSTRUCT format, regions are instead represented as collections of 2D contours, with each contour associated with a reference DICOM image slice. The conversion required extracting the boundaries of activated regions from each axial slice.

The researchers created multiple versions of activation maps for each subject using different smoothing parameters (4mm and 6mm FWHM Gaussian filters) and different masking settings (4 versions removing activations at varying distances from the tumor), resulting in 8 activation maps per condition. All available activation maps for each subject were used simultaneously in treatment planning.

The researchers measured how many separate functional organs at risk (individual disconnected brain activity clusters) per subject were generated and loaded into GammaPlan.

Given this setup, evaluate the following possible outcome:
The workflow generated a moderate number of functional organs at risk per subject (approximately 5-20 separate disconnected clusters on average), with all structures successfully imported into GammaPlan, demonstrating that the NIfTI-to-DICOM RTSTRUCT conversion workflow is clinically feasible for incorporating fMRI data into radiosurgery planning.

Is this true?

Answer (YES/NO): NO